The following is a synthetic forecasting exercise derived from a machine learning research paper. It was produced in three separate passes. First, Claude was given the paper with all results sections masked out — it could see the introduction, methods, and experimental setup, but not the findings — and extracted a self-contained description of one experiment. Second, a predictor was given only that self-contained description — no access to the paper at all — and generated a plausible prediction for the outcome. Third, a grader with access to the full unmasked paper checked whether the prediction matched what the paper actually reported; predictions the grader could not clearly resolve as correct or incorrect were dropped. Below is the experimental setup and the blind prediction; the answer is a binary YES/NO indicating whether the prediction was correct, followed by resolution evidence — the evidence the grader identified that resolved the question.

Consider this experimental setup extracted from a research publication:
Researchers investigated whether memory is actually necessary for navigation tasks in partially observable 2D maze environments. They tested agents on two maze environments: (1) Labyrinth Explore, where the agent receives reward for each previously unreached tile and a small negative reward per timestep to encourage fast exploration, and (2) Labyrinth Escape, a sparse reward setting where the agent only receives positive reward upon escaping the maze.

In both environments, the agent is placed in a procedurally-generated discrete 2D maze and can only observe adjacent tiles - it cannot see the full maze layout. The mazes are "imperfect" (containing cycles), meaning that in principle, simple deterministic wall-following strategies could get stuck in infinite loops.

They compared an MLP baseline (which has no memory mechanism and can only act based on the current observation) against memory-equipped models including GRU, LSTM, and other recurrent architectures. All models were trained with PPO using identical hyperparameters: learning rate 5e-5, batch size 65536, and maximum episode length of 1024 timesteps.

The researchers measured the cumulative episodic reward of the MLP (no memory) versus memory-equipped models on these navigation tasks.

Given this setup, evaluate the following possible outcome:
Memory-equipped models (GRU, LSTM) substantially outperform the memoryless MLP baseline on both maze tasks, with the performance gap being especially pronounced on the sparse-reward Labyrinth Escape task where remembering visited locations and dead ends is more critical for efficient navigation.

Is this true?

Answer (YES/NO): NO